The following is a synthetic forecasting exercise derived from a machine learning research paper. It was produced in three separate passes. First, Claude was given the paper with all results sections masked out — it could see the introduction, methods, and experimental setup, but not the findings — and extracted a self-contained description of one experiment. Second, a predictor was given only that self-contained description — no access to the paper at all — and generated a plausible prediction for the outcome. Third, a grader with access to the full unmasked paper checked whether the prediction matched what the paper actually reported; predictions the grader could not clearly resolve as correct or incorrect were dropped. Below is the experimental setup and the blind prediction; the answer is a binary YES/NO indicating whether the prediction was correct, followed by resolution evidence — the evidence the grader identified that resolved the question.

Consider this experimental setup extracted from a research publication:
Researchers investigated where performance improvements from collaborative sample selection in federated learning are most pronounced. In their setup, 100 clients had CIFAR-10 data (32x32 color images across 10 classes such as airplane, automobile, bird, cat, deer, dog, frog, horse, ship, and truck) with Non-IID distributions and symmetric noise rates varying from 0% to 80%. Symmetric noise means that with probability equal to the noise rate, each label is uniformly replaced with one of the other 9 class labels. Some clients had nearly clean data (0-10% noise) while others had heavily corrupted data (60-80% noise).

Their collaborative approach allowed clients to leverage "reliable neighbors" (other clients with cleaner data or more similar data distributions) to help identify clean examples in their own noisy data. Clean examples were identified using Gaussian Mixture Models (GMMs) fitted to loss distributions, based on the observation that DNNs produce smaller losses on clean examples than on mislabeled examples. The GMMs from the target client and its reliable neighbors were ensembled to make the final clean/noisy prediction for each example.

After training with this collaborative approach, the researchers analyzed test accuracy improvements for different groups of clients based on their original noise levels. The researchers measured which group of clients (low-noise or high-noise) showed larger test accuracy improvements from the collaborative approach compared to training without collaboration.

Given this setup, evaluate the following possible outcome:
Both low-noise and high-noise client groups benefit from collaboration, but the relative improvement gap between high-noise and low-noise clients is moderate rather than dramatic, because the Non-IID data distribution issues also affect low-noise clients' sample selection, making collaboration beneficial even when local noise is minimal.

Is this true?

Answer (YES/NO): NO